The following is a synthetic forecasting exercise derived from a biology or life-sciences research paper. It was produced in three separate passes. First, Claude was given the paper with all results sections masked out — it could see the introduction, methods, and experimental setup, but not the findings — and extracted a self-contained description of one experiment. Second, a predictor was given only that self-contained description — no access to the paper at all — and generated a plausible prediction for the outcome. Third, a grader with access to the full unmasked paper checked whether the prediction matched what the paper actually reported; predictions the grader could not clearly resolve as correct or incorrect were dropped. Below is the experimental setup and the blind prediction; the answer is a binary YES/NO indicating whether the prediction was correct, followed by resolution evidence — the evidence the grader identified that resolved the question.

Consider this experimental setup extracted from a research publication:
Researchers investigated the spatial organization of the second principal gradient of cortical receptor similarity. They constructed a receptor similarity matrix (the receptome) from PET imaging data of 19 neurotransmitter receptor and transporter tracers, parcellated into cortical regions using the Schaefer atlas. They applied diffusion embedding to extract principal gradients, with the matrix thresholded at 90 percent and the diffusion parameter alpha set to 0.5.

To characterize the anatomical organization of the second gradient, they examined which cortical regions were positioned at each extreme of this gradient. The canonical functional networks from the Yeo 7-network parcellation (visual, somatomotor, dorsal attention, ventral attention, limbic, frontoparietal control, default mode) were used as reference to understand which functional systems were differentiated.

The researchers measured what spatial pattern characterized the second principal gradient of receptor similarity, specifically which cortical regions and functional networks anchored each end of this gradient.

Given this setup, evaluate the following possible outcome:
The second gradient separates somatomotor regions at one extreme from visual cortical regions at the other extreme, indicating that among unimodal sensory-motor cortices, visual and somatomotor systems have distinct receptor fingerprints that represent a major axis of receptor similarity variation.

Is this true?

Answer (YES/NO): NO